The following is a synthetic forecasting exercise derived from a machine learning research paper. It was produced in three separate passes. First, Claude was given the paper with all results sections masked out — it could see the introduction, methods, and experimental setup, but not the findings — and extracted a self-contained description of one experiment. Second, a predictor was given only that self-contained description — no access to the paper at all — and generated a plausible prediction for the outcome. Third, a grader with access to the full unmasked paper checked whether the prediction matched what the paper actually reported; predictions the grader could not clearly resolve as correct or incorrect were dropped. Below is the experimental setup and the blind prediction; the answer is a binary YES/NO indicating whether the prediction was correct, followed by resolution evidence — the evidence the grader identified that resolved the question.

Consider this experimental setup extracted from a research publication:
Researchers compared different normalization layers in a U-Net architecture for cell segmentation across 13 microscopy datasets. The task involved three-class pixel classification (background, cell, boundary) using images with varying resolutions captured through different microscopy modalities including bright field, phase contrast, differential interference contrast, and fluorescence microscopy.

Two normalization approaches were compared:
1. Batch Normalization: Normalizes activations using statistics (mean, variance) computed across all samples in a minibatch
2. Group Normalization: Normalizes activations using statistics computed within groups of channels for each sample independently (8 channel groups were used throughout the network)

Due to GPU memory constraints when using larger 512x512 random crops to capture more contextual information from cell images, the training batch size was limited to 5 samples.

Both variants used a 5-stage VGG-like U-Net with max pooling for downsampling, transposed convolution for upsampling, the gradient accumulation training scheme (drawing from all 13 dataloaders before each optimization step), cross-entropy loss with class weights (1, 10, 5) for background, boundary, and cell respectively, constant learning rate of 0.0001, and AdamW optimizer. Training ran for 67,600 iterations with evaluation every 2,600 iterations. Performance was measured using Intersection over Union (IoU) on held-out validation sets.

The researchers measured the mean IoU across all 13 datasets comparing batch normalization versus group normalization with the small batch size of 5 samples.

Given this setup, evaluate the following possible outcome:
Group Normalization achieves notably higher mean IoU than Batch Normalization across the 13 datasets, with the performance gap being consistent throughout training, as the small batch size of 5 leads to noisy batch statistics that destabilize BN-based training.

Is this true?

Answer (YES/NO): NO